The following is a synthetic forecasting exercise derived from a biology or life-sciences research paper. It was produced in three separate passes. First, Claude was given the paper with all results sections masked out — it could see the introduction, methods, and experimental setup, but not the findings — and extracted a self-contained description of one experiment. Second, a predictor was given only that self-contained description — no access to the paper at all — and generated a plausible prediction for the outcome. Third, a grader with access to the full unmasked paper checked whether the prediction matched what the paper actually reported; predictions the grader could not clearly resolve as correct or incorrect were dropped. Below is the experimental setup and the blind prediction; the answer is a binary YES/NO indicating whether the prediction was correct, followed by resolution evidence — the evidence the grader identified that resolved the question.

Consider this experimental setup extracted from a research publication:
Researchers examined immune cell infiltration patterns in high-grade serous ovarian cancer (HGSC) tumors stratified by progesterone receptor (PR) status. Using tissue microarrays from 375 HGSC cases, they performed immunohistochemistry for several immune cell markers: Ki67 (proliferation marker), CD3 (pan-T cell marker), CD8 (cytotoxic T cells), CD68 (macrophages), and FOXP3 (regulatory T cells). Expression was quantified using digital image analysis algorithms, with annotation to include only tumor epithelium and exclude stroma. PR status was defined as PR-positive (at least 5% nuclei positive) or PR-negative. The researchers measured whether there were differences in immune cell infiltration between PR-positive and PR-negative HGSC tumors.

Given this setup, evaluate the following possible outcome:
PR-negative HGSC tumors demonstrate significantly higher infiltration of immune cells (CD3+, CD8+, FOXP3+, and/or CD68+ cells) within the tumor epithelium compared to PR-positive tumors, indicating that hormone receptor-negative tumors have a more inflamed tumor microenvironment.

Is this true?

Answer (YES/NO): NO